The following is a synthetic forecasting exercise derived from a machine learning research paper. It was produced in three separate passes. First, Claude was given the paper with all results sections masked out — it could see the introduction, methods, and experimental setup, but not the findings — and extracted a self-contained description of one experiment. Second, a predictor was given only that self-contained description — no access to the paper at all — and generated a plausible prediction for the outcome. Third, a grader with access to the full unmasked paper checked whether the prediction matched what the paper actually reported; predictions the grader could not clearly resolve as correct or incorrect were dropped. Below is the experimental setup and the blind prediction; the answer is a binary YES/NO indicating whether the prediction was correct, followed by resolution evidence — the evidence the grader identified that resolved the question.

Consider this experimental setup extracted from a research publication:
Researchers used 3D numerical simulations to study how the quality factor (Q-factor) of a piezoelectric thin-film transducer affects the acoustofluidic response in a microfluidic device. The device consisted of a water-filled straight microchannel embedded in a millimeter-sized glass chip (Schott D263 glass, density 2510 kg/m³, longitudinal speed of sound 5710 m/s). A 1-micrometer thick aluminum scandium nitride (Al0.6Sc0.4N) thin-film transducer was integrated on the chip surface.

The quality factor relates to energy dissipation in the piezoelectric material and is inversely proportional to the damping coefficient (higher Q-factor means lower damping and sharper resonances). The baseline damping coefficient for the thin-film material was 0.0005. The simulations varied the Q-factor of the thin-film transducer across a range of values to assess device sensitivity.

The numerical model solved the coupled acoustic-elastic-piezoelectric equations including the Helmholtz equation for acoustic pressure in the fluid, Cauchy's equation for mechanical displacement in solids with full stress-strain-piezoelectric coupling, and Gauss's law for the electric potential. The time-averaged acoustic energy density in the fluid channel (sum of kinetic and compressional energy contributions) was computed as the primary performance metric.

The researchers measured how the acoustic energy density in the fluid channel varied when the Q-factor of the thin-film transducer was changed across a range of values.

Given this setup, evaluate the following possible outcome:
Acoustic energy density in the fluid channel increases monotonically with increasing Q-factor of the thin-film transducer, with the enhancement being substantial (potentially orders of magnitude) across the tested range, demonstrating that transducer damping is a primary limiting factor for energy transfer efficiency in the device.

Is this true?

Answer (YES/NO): NO